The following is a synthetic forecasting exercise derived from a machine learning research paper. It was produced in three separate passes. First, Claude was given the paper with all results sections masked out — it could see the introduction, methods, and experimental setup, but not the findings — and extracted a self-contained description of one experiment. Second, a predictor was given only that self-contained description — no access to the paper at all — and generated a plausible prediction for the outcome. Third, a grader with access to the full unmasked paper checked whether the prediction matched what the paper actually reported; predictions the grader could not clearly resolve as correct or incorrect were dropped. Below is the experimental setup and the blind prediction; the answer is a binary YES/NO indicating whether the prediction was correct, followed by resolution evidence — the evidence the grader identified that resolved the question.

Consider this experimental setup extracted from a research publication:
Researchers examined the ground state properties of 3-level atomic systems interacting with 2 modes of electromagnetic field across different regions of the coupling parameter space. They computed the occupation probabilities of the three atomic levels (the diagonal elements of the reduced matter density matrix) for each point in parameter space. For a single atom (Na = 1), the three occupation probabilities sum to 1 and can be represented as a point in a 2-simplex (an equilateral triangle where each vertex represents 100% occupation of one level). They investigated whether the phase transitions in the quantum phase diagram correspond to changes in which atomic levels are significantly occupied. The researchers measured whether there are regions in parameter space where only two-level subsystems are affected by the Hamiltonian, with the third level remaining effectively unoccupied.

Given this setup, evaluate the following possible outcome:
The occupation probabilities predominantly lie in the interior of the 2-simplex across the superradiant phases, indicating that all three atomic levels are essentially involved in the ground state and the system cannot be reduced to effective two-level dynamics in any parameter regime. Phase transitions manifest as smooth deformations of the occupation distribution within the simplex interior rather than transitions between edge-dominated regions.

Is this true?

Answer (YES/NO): NO